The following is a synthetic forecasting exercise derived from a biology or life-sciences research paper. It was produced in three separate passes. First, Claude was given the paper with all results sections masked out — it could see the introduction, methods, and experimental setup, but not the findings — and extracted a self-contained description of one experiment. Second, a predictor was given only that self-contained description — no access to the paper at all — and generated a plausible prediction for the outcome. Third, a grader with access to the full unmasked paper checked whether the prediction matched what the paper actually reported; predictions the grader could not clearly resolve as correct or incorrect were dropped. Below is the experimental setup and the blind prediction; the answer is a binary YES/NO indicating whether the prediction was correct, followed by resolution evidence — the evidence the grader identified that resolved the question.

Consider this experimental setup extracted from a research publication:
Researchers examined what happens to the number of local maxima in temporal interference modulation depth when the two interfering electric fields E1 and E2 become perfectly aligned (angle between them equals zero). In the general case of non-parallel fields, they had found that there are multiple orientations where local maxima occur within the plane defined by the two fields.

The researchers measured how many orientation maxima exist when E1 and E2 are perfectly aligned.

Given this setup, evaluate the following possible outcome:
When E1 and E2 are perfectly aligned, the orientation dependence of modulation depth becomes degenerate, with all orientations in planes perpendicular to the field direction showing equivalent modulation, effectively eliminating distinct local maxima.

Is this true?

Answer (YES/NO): NO